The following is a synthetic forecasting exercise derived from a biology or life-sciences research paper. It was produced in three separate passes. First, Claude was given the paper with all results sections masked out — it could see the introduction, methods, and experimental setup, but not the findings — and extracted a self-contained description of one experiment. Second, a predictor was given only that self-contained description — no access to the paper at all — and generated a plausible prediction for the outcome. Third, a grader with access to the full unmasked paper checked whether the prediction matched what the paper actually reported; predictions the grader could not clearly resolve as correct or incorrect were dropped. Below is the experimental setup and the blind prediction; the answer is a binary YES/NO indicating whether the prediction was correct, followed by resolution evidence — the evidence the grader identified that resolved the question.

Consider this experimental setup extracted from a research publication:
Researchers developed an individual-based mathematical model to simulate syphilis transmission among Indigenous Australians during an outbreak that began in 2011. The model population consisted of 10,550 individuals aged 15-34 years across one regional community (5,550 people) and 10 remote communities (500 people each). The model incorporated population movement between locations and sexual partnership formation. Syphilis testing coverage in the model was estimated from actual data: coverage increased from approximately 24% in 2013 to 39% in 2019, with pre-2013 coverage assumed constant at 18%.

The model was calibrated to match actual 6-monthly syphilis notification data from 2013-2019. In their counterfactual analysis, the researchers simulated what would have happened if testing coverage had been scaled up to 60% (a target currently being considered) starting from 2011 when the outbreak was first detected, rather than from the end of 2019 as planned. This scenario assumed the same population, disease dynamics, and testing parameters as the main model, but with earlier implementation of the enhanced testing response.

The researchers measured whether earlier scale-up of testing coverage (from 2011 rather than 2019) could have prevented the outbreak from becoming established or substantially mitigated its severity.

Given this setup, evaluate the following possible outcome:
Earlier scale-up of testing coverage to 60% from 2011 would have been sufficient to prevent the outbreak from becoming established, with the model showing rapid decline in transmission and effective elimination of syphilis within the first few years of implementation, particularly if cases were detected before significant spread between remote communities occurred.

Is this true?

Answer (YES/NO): NO